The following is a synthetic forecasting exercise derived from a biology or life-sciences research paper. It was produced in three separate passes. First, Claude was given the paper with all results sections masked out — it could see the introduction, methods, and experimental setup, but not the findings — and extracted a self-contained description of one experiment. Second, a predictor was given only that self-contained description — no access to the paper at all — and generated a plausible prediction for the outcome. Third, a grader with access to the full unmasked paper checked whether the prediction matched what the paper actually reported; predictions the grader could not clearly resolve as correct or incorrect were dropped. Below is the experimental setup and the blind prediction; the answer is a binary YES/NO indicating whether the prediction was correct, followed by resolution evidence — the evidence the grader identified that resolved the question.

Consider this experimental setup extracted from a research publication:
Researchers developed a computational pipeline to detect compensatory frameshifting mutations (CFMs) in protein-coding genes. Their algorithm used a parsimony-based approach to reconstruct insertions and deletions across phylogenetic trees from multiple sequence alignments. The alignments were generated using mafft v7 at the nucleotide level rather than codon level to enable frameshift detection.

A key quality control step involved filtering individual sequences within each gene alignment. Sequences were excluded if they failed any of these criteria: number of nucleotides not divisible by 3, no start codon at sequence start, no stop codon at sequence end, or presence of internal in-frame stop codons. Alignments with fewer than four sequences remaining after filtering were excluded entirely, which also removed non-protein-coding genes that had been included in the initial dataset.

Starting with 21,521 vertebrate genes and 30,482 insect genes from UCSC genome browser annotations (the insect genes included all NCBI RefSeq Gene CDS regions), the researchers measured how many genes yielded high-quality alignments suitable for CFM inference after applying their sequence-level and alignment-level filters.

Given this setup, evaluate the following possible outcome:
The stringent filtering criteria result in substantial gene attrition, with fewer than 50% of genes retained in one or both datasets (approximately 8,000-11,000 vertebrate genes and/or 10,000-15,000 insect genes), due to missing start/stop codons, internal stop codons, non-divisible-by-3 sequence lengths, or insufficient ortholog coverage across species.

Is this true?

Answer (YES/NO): NO